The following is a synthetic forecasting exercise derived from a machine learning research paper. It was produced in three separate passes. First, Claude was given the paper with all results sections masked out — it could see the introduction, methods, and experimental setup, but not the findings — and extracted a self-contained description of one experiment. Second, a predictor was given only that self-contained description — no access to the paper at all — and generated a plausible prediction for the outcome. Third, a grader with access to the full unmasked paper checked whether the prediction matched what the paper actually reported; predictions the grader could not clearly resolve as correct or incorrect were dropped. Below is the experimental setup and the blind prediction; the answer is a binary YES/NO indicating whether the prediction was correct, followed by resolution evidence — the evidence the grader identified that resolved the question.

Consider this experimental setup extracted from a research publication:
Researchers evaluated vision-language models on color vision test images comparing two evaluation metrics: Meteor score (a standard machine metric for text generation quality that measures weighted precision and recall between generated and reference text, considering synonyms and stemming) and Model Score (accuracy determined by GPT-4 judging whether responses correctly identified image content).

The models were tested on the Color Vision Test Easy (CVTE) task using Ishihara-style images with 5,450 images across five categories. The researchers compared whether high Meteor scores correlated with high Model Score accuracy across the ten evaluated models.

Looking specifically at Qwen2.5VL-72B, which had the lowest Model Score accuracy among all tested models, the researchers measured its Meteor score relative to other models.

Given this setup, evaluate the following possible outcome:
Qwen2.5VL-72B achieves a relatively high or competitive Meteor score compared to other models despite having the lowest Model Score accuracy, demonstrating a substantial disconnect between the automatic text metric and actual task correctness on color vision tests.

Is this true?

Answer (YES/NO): NO